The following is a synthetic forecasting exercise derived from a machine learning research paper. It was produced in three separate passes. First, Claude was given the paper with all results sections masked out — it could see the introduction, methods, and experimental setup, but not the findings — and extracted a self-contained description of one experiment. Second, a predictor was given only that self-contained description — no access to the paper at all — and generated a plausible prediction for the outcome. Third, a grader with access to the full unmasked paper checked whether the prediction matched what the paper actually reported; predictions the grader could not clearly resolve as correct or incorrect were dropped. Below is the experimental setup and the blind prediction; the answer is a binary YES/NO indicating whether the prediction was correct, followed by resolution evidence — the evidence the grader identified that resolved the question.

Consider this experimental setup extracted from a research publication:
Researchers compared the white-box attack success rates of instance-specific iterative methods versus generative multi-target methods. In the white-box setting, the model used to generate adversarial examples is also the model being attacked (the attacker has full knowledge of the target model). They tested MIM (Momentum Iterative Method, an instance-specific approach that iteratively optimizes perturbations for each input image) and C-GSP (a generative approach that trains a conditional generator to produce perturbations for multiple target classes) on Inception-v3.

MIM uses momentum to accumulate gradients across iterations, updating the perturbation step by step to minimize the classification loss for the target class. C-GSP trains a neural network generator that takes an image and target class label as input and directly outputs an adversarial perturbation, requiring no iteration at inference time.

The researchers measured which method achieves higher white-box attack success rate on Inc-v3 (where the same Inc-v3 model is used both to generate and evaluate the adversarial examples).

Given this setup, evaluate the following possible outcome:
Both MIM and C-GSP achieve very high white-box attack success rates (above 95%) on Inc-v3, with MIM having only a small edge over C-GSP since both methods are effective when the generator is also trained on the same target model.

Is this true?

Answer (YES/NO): NO